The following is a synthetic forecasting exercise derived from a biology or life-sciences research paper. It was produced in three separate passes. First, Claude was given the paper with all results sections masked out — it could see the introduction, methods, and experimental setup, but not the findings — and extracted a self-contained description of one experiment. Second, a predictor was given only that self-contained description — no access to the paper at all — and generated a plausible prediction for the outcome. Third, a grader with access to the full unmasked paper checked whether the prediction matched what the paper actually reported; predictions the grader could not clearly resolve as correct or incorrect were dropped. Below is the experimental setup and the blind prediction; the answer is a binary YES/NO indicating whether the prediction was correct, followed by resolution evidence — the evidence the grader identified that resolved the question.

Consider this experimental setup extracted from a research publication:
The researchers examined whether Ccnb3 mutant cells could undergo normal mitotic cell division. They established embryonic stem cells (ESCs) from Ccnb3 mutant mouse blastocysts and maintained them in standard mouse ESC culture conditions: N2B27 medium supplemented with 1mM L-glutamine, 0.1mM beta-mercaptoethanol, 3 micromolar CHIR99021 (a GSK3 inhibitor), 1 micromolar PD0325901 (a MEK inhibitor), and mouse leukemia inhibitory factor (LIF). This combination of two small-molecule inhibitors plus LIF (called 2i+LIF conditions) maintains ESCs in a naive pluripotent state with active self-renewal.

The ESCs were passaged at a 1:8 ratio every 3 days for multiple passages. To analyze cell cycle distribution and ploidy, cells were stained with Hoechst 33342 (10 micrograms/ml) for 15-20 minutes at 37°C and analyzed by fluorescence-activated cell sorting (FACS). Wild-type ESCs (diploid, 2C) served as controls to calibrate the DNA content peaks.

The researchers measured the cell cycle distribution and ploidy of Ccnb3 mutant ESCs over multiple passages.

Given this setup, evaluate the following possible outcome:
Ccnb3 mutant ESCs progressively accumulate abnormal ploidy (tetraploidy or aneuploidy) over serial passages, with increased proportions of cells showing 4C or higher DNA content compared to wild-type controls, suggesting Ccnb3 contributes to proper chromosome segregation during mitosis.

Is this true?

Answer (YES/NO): NO